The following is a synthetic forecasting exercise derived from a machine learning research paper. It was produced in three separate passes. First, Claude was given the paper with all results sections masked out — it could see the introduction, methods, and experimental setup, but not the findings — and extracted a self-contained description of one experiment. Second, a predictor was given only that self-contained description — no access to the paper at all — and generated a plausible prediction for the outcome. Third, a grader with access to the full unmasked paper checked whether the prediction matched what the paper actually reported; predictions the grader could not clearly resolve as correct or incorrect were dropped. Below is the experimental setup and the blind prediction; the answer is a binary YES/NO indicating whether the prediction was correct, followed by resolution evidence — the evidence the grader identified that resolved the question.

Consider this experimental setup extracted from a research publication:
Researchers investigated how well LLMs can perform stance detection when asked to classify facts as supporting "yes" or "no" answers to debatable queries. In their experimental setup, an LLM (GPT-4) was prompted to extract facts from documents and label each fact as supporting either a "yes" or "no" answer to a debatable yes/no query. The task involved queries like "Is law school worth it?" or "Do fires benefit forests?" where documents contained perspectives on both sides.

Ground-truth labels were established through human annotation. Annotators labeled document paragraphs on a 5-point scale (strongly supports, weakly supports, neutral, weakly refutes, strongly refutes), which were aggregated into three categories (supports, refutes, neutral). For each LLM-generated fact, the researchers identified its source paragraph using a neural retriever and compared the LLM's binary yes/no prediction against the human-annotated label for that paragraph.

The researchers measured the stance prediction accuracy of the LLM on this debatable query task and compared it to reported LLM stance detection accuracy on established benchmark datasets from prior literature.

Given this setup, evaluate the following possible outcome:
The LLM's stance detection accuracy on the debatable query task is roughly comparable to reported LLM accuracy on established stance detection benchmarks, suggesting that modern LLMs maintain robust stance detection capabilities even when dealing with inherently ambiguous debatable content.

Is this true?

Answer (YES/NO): YES